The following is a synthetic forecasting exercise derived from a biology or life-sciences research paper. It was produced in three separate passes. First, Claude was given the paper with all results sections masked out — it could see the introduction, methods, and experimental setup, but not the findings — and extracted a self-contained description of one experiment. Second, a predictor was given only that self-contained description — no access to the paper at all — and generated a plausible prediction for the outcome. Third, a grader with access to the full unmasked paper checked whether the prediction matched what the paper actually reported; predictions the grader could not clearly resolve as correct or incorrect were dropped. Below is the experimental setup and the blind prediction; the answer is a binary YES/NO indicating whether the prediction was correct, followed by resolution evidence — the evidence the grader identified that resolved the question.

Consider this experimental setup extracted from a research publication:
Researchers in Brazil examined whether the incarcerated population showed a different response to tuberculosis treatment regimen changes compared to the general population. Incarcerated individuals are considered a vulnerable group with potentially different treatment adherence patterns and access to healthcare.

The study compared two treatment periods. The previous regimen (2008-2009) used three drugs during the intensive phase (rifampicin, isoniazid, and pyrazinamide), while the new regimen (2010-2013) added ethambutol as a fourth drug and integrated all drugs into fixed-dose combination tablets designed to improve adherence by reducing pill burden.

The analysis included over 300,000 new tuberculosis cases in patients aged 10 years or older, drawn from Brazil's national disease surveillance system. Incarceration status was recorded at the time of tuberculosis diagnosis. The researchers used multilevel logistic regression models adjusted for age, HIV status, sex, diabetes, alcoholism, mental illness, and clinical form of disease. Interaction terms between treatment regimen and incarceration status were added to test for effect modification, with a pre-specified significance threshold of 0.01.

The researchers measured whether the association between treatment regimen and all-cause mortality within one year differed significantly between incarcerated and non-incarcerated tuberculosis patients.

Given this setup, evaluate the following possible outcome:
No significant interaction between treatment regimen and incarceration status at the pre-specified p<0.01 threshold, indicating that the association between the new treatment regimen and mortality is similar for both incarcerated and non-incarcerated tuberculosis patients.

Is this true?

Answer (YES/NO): YES